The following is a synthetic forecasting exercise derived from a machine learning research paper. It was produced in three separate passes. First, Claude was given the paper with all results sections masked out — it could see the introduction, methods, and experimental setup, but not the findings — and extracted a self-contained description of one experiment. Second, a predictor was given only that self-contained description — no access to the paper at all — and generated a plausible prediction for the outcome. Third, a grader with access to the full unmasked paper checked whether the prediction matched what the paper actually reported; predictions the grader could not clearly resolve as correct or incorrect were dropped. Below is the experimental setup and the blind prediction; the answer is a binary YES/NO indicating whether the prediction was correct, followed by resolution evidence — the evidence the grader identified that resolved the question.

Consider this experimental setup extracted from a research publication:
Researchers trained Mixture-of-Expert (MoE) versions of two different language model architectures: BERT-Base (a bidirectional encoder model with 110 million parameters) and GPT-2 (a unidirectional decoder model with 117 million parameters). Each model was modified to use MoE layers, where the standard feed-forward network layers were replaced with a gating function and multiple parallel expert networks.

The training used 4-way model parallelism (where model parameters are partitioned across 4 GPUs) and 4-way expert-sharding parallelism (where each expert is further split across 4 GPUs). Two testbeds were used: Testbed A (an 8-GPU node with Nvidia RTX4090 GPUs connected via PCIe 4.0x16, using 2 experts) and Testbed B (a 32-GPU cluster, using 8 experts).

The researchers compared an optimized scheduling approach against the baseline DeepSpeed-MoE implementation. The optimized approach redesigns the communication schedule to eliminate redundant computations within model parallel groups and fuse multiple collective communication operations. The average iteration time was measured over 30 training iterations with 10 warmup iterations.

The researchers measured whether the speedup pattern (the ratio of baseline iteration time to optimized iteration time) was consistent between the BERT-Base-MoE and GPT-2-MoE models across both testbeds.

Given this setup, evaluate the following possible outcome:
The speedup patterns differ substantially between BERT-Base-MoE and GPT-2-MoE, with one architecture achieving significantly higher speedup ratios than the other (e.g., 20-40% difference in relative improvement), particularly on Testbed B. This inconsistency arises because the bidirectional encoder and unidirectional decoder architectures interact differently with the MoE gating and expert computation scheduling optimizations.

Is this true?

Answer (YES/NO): NO